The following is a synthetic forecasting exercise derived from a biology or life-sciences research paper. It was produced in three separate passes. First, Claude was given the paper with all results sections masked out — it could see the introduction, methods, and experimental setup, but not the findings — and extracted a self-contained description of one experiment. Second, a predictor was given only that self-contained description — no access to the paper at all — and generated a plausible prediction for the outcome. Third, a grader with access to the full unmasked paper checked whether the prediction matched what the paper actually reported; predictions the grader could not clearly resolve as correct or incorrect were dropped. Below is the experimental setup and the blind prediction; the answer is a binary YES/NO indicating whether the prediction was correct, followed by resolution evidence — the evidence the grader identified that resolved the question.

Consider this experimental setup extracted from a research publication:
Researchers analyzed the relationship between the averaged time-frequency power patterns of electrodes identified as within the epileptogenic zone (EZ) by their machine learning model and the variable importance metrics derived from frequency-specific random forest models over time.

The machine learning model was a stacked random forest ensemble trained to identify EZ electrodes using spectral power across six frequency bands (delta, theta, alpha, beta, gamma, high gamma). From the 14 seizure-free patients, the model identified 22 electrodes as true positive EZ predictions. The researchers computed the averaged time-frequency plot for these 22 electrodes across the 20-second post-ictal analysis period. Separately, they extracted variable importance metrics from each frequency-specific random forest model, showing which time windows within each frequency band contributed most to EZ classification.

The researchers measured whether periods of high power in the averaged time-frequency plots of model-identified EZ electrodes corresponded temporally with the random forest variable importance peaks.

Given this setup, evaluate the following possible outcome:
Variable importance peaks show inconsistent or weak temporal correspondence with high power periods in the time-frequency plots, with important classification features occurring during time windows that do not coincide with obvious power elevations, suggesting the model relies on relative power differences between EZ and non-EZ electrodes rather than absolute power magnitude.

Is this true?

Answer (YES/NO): NO